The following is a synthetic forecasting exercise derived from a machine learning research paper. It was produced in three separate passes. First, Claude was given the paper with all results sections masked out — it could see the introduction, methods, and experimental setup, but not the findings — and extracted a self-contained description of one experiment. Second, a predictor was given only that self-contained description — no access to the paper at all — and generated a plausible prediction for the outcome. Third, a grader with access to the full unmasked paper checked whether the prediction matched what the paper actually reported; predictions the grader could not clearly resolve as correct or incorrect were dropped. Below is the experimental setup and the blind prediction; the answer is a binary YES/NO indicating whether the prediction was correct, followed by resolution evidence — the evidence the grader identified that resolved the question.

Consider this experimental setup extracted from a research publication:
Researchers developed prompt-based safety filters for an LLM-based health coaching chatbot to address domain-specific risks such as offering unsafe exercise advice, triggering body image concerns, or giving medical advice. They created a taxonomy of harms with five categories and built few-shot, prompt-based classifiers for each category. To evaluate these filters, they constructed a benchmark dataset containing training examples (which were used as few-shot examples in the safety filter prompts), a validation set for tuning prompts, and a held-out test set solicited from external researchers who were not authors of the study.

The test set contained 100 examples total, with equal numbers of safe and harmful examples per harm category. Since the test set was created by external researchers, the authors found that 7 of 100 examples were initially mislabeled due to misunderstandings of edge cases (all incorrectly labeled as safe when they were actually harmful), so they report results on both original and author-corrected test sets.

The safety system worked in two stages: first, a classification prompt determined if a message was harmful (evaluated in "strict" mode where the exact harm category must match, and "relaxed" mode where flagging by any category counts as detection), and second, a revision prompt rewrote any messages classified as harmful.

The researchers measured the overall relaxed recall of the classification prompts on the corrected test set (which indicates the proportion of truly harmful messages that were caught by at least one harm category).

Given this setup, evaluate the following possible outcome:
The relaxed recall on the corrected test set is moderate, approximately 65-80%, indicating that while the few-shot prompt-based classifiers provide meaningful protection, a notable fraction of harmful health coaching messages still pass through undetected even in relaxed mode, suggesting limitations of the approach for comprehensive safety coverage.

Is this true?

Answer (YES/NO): NO